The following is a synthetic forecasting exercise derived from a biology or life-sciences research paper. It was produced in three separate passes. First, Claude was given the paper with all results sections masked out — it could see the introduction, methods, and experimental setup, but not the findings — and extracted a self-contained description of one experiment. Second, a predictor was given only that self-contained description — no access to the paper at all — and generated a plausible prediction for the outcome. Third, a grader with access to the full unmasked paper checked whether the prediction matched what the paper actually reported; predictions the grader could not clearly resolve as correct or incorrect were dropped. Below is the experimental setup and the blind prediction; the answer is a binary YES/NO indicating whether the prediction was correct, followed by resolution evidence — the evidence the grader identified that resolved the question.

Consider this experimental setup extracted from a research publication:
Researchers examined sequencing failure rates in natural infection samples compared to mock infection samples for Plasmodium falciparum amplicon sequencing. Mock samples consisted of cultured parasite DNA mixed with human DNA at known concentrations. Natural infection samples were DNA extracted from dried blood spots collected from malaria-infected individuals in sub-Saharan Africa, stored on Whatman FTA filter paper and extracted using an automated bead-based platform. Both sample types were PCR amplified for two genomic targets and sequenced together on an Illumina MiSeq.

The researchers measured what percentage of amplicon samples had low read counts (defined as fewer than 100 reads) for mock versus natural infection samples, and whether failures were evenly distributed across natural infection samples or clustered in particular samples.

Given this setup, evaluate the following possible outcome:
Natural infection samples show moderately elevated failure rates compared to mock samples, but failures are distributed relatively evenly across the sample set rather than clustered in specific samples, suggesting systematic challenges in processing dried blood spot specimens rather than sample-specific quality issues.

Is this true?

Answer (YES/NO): NO